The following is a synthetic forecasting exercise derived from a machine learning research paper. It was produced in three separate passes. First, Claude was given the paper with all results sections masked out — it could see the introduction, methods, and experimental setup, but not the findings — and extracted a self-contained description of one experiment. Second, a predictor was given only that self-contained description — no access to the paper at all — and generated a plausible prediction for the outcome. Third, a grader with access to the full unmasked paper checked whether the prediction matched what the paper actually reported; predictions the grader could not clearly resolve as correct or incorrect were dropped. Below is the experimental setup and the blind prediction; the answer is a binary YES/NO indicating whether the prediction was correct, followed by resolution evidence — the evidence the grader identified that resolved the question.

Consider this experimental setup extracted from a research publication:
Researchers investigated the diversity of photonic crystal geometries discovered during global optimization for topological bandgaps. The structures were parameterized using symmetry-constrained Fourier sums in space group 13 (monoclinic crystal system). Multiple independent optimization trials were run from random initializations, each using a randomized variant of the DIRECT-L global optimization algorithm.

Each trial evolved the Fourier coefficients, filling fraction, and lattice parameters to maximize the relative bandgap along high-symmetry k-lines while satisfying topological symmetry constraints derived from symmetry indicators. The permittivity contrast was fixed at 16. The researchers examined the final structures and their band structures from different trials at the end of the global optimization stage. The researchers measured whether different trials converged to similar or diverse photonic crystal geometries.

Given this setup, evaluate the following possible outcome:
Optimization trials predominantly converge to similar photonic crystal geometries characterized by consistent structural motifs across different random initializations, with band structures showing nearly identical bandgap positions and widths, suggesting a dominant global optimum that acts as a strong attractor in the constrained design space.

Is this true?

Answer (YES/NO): NO